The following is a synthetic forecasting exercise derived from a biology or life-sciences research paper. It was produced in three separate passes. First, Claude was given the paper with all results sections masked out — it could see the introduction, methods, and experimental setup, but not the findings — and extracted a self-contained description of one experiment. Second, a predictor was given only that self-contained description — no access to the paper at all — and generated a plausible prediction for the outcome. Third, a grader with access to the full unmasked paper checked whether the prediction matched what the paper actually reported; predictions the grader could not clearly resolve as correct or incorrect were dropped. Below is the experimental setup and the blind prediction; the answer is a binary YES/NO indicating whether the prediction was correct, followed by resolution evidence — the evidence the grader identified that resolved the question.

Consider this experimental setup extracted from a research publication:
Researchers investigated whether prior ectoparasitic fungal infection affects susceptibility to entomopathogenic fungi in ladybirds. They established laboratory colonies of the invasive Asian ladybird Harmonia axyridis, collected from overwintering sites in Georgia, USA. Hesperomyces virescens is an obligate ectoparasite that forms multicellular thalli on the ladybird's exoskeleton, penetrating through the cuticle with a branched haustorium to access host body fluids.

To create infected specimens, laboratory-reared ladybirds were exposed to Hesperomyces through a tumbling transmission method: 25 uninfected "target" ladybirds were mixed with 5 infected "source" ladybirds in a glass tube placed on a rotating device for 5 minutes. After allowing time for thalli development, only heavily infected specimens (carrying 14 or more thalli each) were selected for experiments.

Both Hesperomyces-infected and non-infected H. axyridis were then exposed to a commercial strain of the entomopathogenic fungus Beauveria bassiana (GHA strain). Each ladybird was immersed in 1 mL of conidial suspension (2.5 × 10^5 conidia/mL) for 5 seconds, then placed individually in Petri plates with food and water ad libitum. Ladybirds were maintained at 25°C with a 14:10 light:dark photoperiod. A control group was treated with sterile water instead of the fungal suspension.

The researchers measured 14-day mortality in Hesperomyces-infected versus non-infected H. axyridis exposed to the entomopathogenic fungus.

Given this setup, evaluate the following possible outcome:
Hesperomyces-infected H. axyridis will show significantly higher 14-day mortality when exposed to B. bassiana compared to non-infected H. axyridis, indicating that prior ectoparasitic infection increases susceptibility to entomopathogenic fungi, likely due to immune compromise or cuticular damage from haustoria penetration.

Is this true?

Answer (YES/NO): NO